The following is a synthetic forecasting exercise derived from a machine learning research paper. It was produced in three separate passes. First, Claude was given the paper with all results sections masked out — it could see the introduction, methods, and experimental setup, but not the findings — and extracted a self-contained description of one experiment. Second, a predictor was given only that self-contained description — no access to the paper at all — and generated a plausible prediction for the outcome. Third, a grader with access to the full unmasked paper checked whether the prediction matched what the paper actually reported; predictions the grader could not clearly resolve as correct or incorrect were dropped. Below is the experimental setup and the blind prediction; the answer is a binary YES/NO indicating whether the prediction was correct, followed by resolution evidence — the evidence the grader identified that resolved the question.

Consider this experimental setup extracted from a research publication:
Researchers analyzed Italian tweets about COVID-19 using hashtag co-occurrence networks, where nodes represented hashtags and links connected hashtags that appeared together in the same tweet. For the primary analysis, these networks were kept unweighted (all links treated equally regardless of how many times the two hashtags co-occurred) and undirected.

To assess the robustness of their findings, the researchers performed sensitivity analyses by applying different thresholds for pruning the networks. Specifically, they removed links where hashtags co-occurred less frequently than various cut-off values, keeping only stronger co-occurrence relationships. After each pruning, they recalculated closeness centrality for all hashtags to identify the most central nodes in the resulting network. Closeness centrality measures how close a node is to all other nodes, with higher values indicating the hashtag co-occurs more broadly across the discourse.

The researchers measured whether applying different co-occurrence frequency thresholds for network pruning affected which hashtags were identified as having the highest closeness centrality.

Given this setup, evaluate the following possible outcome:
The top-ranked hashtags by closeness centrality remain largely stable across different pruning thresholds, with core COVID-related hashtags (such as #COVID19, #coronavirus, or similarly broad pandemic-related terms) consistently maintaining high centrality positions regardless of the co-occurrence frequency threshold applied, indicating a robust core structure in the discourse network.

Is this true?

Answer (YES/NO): YES